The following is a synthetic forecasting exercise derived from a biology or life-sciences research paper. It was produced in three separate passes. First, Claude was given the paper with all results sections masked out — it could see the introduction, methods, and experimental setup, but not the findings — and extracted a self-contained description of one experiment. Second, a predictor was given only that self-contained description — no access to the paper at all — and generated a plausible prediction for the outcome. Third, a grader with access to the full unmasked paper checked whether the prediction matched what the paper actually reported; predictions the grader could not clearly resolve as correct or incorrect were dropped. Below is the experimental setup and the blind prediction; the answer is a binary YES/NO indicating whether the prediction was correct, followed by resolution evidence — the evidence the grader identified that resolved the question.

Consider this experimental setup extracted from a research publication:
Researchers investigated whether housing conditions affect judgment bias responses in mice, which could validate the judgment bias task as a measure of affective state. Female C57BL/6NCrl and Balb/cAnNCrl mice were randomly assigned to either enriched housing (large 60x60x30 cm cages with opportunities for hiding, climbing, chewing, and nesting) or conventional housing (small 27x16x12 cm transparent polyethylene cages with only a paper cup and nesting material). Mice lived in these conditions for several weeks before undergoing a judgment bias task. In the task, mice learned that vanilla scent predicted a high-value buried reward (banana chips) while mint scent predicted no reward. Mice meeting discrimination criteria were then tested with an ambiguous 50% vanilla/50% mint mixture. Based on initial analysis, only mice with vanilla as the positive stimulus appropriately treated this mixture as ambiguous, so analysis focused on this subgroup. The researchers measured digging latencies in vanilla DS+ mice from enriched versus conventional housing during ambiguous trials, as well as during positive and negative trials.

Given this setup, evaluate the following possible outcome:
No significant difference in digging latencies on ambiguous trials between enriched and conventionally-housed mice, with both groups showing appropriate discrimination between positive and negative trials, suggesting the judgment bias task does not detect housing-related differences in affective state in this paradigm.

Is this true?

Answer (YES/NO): NO